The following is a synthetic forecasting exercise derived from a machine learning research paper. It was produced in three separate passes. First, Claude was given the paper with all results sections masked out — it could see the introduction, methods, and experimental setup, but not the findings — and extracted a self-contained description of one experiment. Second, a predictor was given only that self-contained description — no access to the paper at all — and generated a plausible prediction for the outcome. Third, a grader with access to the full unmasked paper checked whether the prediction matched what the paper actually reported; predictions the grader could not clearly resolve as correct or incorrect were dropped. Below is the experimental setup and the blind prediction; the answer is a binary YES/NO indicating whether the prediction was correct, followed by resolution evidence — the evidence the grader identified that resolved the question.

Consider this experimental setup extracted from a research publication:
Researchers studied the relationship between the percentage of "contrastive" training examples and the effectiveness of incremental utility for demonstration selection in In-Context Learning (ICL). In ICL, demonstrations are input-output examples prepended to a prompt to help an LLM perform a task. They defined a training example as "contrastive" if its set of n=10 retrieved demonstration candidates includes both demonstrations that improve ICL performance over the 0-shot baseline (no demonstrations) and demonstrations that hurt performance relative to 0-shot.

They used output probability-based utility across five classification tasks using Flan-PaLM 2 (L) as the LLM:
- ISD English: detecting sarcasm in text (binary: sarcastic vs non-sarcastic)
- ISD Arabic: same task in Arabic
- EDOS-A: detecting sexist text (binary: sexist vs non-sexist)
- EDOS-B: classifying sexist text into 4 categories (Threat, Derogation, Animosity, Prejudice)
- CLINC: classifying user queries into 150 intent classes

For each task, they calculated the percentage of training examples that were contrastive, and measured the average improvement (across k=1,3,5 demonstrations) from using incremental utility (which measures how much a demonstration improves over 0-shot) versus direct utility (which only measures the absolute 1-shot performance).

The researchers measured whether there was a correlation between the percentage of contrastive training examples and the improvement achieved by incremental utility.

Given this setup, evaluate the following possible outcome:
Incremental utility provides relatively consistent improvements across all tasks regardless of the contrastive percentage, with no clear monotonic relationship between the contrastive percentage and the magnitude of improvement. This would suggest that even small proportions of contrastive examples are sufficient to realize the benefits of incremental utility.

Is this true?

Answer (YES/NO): NO